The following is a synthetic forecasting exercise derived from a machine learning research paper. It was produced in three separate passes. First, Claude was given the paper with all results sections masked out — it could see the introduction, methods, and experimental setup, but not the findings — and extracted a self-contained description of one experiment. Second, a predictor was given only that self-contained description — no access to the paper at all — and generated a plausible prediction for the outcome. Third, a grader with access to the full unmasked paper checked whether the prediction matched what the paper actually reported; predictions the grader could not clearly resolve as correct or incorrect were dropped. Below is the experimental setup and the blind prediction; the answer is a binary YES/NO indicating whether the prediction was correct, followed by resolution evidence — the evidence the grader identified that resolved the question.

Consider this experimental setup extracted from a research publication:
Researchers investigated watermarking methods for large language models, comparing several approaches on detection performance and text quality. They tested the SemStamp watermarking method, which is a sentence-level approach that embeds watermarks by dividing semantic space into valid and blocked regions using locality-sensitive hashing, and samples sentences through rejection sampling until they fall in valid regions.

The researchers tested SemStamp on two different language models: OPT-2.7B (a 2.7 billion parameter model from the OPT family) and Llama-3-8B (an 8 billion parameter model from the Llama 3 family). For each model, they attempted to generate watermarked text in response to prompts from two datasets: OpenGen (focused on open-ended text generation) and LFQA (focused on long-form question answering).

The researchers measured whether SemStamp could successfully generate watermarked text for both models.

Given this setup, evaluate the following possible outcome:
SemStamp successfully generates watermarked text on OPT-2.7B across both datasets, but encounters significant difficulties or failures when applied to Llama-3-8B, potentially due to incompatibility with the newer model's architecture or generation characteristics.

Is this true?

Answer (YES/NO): YES